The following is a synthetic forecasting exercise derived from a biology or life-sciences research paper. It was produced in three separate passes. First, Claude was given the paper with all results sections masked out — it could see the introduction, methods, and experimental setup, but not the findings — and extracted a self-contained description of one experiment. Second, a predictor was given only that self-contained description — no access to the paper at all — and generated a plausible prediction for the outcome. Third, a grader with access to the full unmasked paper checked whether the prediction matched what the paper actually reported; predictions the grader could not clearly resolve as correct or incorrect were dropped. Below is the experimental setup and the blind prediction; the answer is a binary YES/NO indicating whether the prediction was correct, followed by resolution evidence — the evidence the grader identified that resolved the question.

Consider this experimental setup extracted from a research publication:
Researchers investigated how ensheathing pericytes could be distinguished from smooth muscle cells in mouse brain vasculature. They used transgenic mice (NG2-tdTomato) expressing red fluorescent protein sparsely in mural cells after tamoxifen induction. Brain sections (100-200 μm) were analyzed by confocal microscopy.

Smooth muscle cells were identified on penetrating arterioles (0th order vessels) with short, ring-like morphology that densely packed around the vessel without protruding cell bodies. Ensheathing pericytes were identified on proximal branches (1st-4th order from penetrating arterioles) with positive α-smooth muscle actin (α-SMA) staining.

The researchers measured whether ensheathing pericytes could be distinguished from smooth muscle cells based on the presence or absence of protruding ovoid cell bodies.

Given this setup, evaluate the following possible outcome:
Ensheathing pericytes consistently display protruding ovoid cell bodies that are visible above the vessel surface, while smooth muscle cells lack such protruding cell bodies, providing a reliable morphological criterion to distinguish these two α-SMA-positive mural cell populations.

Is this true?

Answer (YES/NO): YES